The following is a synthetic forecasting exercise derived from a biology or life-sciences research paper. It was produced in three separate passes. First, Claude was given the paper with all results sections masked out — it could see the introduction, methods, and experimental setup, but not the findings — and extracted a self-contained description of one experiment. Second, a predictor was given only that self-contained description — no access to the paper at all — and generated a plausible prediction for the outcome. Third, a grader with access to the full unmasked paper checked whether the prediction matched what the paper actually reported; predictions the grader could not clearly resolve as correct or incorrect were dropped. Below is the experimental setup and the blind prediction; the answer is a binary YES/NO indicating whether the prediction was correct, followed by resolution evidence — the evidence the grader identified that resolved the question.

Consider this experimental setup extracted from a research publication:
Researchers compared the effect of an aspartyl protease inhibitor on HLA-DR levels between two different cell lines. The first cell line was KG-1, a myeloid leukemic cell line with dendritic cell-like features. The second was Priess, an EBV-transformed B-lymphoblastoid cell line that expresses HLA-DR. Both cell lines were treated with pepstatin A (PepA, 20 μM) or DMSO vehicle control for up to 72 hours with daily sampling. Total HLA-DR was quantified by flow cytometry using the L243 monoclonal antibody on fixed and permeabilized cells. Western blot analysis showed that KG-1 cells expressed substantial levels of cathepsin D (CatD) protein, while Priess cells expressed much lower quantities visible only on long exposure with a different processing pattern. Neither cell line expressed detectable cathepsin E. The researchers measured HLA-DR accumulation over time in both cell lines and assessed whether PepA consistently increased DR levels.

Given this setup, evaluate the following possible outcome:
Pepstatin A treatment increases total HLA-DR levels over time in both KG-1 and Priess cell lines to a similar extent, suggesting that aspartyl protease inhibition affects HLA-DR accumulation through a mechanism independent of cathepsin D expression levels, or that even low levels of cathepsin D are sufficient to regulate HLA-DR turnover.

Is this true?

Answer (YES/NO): NO